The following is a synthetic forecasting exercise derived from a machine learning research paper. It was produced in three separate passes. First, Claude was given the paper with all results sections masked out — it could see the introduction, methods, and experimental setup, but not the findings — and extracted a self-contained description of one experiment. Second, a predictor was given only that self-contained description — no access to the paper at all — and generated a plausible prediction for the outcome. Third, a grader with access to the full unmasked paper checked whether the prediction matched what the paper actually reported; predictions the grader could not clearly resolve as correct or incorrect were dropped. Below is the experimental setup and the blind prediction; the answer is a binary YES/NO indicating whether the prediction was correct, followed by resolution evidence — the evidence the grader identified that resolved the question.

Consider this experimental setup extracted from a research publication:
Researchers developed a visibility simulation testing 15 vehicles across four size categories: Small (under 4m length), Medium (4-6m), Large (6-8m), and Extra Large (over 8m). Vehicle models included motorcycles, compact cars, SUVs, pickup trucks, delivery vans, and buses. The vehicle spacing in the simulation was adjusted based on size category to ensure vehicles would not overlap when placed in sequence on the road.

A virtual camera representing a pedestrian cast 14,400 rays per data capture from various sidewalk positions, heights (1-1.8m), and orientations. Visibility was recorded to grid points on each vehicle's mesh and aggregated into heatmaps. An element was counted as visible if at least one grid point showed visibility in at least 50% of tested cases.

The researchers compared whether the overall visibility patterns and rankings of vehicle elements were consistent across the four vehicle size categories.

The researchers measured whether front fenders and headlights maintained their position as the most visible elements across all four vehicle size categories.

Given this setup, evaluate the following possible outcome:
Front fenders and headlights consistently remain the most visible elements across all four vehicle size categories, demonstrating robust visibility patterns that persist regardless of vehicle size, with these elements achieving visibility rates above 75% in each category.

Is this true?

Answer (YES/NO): NO